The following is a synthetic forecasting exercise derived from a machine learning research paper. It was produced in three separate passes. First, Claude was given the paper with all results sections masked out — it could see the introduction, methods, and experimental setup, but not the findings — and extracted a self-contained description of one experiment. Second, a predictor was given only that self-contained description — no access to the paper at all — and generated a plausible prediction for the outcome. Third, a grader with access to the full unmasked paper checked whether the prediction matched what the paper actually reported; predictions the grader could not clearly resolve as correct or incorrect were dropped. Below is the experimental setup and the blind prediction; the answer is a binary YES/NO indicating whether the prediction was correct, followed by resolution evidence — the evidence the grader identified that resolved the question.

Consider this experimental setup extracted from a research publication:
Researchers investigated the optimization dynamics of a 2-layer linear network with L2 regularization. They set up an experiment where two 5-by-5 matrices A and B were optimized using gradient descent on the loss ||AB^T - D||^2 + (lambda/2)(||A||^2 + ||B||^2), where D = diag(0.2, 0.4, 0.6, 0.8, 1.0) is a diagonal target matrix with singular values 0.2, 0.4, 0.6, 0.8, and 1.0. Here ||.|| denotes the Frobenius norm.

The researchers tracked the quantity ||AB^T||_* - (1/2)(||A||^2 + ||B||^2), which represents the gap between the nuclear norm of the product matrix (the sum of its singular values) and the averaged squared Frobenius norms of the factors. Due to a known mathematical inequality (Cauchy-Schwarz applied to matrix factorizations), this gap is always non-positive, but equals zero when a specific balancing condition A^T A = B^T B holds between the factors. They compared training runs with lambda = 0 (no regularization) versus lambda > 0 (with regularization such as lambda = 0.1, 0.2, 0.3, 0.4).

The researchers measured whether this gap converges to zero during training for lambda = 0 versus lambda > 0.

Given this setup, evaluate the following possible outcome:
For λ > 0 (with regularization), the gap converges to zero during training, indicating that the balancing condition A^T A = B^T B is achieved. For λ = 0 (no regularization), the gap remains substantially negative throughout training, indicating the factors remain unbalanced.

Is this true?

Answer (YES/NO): YES